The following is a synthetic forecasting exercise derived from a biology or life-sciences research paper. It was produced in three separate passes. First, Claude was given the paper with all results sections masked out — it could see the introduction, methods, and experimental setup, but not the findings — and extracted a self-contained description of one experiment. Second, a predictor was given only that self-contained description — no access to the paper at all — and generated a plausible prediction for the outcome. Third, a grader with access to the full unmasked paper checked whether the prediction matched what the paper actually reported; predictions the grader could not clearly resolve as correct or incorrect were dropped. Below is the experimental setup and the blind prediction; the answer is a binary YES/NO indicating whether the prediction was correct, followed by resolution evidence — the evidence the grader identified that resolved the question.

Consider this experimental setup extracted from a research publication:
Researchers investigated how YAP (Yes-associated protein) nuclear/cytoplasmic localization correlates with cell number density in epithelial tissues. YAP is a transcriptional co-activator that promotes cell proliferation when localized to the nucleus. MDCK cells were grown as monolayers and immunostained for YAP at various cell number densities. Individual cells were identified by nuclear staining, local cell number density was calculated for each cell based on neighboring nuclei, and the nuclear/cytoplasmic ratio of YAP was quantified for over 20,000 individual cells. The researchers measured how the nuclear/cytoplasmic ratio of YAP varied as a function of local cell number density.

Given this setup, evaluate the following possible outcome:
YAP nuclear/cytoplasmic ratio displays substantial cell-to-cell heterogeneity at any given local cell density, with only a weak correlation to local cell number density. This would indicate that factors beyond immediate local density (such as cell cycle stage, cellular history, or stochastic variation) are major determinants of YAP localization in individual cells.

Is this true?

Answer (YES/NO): NO